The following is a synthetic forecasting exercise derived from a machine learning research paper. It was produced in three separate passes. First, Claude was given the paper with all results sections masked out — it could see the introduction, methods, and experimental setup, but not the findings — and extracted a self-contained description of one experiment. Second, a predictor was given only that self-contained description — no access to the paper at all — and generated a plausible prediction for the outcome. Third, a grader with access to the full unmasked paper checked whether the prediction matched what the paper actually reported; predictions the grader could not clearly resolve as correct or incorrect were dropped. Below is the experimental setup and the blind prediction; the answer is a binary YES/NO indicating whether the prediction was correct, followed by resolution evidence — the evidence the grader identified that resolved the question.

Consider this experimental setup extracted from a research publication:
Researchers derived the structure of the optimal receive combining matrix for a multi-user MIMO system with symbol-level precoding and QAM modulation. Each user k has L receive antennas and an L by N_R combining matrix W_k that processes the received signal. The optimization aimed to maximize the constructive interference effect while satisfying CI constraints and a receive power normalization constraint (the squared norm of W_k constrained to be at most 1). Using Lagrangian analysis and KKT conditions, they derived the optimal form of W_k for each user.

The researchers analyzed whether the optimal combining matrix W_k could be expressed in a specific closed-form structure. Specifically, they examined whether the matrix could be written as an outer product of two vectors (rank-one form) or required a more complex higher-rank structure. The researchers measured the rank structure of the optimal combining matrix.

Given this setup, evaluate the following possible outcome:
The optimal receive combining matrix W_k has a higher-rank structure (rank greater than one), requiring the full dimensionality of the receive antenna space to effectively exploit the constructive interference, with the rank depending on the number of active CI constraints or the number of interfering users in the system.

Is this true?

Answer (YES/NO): NO